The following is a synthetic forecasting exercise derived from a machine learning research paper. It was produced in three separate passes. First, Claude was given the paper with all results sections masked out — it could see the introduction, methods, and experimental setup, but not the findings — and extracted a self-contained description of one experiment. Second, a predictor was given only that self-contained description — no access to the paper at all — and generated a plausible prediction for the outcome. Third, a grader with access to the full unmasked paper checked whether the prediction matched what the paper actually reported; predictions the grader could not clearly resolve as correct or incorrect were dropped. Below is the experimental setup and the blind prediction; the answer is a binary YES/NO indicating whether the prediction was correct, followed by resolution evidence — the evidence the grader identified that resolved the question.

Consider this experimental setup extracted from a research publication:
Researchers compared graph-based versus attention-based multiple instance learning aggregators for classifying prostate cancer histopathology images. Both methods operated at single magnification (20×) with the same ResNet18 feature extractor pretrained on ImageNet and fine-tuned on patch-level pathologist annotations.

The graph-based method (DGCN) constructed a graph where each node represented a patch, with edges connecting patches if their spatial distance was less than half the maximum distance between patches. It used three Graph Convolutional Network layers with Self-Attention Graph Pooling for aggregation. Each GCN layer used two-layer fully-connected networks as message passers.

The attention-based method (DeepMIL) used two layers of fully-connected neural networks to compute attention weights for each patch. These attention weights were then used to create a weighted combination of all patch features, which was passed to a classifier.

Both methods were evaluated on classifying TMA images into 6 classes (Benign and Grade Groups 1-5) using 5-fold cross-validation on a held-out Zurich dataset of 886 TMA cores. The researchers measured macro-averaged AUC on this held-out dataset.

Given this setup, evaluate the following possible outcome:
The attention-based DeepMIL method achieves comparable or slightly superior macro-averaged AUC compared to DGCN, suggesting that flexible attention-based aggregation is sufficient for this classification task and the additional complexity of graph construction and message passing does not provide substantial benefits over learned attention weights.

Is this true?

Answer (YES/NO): NO